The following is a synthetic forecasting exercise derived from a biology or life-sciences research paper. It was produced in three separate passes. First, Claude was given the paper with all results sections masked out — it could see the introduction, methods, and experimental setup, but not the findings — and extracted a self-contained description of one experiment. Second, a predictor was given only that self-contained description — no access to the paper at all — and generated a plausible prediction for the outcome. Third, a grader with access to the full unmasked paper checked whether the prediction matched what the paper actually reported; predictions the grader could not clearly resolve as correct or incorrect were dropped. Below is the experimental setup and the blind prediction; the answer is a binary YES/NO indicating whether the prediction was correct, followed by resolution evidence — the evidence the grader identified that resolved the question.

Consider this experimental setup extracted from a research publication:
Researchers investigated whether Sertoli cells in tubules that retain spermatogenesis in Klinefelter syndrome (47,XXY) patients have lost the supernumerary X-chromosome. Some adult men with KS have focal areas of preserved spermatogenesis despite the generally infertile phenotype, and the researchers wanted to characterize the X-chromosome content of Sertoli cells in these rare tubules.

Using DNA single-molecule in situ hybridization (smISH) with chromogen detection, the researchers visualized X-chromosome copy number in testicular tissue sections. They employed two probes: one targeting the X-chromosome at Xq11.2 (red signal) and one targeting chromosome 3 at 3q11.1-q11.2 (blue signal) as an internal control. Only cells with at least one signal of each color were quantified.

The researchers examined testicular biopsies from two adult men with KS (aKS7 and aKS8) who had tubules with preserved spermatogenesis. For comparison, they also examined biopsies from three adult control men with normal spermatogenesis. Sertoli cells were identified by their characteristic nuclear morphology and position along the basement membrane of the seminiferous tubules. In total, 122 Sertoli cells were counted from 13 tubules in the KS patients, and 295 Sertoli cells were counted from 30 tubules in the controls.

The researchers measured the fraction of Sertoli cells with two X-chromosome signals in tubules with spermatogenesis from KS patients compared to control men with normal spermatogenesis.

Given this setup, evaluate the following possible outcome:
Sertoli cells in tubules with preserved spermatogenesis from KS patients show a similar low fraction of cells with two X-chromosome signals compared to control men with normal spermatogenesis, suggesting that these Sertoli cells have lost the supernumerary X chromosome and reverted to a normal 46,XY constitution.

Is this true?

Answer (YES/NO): YES